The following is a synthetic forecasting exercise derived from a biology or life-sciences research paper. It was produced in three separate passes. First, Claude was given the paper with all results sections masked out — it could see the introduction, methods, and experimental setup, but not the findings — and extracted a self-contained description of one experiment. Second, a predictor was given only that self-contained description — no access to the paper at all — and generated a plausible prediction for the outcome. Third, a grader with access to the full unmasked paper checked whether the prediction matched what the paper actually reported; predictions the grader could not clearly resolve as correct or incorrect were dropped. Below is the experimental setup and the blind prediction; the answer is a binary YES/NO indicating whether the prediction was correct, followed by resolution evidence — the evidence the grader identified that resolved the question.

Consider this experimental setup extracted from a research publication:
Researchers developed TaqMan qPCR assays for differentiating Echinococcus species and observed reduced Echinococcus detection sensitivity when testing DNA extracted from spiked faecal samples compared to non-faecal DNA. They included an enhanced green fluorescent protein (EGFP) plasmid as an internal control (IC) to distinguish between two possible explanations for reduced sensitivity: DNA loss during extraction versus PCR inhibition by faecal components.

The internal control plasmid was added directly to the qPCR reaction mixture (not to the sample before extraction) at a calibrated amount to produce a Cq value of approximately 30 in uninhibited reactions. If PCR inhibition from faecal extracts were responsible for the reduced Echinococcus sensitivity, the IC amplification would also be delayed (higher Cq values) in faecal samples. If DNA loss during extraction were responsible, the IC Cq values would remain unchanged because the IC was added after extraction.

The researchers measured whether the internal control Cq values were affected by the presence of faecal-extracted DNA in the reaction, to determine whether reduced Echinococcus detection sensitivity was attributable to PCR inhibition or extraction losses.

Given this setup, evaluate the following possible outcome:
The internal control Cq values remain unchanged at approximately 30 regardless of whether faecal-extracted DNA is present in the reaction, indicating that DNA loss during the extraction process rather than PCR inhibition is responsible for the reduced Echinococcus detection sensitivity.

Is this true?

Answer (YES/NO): YES